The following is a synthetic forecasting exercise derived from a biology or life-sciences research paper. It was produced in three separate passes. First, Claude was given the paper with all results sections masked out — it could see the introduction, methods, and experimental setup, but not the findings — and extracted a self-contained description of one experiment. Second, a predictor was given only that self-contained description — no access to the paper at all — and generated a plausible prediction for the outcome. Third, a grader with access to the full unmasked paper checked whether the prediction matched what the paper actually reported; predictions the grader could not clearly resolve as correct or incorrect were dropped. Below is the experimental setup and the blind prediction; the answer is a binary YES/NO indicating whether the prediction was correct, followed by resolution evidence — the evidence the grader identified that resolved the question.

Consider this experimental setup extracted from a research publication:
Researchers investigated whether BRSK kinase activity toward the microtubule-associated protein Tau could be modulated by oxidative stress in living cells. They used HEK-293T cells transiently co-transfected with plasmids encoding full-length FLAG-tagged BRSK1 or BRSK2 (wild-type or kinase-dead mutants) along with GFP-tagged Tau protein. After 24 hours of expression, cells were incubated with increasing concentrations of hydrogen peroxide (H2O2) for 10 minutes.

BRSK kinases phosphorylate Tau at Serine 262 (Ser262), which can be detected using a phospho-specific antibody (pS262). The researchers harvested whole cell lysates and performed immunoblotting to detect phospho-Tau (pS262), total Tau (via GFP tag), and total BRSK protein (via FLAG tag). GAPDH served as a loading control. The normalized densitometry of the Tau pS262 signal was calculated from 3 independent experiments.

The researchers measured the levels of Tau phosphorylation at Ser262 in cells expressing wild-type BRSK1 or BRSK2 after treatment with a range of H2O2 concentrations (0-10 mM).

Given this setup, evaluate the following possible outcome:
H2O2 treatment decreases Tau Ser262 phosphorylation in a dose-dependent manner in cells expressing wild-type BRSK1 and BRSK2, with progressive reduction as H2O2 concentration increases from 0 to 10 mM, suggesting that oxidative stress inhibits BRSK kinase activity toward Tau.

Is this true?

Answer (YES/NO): YES